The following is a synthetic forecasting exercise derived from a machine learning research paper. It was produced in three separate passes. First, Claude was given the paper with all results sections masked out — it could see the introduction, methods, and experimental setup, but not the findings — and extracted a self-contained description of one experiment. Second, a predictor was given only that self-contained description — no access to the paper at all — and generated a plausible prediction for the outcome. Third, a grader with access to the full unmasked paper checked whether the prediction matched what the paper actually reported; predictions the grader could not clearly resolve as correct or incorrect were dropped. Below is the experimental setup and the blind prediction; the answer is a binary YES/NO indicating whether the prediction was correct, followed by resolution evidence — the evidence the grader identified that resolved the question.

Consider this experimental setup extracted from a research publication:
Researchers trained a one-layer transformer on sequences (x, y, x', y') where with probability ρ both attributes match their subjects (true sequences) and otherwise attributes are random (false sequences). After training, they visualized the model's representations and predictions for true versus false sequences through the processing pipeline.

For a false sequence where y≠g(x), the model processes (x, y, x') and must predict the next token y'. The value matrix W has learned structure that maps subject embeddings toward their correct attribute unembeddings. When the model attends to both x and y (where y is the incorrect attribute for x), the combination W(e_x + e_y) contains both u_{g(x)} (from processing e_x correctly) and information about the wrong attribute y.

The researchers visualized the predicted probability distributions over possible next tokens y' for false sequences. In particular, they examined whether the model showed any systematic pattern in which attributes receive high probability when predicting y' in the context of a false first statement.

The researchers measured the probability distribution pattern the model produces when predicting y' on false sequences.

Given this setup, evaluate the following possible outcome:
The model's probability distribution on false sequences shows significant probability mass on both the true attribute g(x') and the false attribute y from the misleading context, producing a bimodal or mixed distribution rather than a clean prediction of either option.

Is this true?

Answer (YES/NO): NO